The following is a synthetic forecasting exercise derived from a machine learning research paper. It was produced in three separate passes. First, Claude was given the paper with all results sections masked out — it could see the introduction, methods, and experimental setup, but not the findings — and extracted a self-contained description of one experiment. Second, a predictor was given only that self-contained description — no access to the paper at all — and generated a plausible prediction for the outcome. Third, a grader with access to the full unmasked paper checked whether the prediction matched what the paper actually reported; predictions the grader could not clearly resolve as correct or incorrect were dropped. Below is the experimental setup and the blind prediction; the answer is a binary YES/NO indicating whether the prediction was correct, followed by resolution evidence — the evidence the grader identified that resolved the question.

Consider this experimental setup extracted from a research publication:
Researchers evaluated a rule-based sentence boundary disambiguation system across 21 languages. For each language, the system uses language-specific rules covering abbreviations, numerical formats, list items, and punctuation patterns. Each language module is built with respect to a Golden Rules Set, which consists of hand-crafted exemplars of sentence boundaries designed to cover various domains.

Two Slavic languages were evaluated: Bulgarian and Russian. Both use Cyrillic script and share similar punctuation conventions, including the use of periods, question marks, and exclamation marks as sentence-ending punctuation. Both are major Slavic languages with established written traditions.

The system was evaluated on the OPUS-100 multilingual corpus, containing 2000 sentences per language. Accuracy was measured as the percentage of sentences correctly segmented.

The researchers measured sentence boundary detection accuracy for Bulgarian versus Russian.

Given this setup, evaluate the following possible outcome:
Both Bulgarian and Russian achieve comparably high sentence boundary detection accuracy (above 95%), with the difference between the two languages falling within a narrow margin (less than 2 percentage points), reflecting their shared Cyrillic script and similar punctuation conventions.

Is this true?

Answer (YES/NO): NO